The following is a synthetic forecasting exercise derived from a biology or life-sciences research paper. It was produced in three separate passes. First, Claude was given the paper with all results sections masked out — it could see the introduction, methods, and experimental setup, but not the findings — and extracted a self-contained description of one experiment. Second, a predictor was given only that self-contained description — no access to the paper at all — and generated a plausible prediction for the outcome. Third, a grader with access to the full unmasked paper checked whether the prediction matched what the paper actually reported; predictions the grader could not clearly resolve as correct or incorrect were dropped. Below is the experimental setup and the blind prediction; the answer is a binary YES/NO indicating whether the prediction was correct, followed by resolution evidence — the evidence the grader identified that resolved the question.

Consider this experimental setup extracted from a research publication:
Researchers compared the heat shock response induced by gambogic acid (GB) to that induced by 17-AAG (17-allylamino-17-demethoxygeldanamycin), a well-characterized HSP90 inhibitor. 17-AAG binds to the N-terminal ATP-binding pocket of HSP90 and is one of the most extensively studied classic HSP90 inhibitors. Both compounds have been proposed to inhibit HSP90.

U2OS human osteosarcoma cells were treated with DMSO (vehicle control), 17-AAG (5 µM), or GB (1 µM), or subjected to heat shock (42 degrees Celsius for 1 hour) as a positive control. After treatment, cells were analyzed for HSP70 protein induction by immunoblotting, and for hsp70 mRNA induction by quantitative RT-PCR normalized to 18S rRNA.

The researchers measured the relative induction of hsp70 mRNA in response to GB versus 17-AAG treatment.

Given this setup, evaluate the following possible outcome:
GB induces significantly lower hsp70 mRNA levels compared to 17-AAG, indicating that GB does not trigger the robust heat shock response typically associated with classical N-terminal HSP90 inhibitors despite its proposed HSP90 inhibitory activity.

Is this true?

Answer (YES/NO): NO